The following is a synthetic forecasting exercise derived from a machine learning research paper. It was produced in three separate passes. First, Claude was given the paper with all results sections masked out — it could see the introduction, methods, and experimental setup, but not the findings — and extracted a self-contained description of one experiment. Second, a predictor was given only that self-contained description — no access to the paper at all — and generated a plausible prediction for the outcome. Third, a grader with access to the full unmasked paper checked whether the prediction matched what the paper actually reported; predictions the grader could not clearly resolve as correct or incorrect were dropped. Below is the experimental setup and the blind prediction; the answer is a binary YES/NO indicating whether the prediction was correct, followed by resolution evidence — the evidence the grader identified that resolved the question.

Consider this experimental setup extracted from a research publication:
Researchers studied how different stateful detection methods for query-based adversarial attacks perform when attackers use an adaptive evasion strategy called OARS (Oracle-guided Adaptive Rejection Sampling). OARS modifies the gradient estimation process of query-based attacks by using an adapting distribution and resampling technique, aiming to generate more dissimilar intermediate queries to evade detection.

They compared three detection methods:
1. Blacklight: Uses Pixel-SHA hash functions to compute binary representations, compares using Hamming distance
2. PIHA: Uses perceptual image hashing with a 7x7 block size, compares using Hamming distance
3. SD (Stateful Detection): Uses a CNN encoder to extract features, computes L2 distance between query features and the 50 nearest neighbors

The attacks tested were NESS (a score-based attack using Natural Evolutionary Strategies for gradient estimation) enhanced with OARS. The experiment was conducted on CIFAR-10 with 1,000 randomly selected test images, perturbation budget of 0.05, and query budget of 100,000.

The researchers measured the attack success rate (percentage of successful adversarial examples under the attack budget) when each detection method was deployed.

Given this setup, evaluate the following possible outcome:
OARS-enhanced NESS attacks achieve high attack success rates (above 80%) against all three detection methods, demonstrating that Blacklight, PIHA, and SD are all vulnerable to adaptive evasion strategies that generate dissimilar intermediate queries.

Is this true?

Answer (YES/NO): NO